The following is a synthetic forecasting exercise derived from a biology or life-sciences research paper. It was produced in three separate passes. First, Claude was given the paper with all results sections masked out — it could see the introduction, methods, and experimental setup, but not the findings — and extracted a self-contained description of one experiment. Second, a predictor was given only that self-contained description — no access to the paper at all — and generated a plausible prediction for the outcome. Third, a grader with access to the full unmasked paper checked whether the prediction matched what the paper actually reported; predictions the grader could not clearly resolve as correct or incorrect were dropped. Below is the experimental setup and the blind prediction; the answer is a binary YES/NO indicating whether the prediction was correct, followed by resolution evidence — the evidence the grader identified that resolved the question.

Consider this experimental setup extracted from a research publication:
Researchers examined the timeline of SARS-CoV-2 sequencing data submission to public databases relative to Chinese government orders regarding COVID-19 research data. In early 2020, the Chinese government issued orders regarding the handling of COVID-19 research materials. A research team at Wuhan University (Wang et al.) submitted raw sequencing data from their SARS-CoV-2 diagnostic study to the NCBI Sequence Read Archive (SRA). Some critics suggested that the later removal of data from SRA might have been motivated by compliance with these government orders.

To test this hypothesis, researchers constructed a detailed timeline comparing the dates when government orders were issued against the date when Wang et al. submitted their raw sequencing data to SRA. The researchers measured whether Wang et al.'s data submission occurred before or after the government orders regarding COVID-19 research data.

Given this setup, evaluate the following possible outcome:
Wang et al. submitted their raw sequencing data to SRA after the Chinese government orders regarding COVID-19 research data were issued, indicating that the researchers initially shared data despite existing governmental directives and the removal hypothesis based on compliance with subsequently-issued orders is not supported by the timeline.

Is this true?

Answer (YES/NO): YES